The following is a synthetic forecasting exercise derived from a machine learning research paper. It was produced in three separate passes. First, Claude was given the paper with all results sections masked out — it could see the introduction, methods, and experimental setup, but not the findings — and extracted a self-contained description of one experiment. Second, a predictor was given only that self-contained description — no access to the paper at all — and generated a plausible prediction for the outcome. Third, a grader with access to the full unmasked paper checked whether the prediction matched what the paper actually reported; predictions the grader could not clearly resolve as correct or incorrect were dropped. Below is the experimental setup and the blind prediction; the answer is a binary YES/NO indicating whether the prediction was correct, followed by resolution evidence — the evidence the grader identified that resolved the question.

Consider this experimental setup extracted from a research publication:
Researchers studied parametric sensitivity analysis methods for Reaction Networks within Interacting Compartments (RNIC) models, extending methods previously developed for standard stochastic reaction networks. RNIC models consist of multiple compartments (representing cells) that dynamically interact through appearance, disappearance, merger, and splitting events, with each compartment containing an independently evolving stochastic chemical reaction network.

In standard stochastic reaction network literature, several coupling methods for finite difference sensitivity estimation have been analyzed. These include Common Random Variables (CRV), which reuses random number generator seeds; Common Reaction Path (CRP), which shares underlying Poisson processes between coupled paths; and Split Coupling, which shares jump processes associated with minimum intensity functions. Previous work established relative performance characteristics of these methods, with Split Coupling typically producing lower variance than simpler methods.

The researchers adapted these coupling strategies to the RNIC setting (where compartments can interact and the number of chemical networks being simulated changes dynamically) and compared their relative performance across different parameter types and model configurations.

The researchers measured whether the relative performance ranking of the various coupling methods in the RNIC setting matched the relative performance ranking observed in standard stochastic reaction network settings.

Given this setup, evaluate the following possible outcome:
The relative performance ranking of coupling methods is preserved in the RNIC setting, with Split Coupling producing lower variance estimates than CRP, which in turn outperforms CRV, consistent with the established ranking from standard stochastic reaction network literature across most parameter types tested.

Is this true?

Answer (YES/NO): YES